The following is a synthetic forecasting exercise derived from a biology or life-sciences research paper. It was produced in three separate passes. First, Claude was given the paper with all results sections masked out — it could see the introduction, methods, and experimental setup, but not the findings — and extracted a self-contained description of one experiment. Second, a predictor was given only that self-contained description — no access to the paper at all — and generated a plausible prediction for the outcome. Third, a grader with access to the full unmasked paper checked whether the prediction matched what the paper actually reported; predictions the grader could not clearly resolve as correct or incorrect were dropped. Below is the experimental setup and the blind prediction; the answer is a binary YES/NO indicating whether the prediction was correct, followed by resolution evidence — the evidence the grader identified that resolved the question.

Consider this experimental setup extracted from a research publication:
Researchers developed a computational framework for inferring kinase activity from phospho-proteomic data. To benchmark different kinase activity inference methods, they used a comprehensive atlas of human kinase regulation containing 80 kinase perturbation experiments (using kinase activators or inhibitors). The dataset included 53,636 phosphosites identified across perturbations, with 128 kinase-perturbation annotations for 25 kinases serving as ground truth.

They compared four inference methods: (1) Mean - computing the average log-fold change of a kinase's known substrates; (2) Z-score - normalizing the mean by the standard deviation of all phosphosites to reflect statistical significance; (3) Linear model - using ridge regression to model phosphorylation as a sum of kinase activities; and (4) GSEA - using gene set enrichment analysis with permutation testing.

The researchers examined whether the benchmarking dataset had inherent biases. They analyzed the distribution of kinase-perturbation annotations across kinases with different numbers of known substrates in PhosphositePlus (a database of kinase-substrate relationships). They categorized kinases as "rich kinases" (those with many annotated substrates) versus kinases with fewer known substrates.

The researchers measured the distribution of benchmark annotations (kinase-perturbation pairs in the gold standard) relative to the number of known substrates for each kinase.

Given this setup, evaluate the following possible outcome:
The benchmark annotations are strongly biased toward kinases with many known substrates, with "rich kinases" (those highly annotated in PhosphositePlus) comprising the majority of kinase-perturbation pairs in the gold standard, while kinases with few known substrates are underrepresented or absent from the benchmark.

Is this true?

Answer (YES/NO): YES